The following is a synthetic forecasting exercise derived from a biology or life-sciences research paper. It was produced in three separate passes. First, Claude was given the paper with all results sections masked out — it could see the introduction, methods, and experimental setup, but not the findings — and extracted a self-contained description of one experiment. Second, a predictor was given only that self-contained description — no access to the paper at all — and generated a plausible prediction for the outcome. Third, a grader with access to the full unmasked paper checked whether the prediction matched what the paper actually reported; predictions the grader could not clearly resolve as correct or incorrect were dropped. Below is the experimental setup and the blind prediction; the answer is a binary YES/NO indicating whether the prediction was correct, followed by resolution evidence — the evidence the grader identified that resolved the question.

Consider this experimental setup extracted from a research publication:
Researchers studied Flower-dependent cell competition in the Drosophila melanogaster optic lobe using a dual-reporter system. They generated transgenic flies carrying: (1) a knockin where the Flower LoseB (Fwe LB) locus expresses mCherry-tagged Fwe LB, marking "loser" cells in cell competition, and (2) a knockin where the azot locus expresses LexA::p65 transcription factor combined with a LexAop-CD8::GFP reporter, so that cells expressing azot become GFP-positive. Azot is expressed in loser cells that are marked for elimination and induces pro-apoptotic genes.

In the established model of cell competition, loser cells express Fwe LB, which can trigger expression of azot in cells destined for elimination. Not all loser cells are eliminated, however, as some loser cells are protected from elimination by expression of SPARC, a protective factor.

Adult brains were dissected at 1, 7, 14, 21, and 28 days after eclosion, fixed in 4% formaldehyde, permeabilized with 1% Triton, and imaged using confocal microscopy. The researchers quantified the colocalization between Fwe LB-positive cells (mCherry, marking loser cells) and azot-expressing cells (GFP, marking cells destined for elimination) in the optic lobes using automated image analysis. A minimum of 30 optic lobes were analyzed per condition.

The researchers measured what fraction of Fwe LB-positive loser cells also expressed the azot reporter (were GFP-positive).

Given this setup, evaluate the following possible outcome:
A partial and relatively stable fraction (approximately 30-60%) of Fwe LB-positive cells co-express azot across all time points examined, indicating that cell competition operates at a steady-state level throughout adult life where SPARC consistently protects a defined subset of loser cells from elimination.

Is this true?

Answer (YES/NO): YES